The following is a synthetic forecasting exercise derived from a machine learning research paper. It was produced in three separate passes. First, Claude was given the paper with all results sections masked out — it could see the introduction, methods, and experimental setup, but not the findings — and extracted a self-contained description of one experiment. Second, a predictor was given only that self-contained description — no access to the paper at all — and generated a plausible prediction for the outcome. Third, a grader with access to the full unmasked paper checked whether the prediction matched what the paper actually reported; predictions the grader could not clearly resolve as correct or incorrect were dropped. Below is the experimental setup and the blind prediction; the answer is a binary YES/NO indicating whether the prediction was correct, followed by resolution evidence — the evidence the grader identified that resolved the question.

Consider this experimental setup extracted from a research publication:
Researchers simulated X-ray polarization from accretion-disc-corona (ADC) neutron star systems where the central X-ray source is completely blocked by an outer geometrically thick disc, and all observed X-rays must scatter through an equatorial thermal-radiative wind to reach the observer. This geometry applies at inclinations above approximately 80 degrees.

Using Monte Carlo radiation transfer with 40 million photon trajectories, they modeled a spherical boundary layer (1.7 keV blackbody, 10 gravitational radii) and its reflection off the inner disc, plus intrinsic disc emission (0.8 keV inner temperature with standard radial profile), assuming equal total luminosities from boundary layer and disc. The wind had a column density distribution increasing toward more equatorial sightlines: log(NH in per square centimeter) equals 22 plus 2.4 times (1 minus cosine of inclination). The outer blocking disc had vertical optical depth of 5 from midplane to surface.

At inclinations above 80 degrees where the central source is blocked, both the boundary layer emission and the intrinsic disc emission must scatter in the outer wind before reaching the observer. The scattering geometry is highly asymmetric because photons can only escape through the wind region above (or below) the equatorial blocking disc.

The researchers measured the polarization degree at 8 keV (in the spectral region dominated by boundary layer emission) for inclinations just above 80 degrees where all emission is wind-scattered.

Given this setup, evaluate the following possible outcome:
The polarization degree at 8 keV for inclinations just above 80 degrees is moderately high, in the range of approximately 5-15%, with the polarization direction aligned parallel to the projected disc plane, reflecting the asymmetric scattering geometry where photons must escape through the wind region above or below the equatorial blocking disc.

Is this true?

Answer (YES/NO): NO